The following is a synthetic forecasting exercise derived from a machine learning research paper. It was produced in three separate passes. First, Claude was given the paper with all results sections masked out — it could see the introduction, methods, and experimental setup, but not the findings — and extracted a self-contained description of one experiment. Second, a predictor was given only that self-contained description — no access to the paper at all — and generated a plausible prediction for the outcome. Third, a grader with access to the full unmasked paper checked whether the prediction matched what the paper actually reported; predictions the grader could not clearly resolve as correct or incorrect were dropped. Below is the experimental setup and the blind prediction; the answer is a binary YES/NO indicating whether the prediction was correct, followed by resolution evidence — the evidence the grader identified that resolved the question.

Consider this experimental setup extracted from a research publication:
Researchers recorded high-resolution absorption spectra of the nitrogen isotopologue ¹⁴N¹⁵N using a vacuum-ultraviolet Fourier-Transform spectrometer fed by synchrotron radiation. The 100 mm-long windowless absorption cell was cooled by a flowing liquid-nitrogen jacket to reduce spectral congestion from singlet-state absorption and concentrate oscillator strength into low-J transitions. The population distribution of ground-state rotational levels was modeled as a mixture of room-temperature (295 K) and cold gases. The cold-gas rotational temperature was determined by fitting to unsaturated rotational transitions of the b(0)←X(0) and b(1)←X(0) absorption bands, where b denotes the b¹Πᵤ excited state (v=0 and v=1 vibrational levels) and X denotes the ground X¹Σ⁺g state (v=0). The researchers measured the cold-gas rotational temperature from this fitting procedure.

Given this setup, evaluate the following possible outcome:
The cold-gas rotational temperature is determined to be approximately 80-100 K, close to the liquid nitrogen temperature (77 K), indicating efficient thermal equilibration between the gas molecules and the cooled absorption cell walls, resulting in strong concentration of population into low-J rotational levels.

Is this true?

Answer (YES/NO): YES